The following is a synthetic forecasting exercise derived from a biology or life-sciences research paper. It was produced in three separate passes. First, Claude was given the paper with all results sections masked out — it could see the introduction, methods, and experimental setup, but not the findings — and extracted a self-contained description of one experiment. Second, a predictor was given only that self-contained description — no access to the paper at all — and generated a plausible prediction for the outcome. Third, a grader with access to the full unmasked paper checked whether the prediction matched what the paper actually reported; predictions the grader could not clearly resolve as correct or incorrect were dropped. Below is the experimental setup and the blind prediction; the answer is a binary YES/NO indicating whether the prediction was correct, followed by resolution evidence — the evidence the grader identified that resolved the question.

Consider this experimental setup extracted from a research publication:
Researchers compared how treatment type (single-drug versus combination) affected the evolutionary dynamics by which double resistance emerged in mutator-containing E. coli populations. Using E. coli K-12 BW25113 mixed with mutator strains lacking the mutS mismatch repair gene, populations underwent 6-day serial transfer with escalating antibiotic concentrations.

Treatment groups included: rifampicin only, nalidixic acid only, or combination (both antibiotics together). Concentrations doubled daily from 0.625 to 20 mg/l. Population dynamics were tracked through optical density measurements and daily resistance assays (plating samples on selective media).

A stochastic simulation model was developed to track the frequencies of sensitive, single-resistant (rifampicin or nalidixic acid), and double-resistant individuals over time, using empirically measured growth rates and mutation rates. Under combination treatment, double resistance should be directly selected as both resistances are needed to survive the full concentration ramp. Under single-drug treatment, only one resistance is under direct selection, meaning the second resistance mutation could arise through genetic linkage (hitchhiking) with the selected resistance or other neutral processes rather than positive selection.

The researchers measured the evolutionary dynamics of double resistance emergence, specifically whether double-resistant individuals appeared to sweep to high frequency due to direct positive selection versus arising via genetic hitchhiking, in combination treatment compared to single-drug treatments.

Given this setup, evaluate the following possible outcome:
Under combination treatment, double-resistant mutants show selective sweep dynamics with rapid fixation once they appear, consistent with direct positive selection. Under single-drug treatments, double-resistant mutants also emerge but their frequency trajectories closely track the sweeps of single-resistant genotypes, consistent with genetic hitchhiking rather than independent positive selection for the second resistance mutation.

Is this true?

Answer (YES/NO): NO